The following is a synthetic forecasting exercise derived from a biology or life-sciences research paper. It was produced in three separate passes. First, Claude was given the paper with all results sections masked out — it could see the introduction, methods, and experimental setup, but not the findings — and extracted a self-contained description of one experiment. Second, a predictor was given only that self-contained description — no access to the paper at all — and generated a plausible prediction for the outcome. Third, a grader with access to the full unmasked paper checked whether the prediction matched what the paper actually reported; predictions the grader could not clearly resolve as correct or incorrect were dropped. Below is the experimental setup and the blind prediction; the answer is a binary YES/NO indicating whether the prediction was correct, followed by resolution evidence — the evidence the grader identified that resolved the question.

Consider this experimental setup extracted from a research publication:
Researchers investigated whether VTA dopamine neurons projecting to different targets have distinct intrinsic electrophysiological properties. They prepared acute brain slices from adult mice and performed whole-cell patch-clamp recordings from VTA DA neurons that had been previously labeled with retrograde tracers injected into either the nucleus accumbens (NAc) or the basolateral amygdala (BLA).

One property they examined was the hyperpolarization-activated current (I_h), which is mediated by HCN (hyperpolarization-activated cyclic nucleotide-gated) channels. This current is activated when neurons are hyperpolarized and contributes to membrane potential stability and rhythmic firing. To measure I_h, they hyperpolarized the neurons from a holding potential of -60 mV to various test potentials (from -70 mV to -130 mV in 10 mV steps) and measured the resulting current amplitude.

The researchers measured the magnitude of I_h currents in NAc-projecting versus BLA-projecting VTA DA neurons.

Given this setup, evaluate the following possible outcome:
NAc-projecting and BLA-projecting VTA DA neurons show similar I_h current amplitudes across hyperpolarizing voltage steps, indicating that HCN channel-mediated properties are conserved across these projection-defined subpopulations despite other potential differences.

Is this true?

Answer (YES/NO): NO